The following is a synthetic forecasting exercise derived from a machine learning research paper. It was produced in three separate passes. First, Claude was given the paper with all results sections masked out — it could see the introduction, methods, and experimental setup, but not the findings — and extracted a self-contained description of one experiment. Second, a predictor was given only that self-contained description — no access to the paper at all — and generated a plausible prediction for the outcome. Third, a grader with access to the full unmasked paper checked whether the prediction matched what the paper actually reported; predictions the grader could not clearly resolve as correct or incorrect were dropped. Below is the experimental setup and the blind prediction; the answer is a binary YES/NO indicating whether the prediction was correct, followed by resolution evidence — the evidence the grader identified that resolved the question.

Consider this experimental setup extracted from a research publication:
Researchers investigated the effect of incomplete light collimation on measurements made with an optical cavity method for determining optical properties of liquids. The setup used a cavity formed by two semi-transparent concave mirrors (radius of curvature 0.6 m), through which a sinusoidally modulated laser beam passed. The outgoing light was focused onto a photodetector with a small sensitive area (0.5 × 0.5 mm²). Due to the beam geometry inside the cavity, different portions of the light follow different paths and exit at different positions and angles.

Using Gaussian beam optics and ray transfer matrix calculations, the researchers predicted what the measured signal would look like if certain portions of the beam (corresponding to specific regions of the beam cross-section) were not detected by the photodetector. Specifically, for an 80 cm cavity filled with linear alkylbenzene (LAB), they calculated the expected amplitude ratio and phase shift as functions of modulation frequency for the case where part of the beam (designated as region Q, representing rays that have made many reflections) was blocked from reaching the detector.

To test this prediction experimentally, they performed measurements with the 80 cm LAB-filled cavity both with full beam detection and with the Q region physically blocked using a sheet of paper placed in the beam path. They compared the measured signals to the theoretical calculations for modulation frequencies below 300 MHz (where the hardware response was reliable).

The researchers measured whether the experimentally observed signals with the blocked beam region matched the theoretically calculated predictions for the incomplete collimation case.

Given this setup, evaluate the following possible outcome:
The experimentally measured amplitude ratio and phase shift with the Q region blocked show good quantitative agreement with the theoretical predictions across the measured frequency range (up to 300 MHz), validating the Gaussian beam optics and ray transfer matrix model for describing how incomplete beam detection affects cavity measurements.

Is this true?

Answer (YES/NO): YES